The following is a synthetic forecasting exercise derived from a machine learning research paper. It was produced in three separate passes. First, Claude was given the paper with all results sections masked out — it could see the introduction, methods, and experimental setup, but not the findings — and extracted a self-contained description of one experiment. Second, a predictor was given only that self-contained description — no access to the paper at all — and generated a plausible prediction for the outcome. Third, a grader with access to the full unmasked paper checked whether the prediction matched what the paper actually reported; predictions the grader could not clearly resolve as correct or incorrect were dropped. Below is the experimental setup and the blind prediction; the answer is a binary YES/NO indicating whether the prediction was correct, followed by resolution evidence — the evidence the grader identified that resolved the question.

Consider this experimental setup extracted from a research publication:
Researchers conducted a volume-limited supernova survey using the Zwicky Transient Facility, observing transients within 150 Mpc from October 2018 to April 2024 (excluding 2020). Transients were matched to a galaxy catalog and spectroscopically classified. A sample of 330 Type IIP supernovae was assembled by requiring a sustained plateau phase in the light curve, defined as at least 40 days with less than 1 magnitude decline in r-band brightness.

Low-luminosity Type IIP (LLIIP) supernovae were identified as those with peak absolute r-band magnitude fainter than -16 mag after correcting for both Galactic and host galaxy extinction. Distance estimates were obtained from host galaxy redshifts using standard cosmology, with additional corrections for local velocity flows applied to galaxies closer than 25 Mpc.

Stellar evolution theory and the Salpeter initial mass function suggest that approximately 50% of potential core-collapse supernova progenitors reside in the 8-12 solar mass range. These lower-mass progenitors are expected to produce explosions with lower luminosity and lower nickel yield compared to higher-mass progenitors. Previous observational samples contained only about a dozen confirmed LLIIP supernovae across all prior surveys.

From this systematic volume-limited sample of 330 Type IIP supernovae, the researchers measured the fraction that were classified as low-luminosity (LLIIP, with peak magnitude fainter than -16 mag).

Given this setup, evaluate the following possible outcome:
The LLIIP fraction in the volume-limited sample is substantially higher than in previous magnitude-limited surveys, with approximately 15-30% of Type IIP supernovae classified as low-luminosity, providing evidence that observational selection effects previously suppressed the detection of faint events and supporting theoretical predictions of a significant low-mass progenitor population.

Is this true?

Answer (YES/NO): YES